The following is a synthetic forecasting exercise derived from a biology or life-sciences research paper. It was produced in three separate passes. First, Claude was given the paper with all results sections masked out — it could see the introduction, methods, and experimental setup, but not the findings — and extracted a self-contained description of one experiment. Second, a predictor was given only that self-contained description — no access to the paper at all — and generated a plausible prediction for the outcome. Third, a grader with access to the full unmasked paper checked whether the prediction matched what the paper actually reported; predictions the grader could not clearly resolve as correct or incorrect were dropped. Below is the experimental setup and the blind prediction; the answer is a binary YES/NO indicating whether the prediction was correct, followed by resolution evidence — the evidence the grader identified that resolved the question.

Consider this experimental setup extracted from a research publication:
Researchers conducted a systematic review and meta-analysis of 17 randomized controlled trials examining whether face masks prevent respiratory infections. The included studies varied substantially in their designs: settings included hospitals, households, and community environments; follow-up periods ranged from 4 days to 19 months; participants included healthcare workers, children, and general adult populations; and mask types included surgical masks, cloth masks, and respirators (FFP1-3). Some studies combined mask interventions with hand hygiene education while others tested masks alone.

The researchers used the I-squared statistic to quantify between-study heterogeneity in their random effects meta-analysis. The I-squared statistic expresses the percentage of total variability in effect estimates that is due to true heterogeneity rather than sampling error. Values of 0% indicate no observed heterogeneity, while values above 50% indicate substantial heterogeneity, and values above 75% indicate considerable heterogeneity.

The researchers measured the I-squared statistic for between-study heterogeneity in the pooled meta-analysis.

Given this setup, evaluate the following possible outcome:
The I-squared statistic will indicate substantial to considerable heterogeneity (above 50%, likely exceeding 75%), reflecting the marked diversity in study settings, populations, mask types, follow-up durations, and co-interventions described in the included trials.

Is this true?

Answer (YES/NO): NO